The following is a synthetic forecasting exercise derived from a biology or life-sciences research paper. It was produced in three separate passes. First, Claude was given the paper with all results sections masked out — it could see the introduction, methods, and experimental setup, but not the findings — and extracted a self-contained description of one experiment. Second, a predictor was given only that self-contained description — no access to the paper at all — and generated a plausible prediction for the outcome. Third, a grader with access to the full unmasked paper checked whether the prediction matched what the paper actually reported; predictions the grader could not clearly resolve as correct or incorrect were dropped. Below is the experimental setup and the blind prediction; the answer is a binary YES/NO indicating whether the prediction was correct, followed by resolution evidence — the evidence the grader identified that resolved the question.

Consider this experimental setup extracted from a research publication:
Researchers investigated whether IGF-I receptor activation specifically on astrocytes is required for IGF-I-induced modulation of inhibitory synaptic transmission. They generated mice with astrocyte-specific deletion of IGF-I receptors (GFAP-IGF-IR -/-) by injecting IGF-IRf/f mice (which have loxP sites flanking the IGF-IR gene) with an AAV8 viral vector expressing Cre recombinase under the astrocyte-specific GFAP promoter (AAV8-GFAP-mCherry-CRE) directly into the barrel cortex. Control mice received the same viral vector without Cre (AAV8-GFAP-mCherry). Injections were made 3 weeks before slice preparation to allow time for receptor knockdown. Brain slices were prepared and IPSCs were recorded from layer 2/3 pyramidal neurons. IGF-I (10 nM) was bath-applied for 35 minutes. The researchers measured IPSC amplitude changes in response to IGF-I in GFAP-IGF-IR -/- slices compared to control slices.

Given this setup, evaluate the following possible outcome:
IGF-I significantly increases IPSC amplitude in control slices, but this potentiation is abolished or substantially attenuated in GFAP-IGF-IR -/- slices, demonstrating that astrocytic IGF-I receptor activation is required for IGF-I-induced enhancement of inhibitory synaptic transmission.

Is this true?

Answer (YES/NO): NO